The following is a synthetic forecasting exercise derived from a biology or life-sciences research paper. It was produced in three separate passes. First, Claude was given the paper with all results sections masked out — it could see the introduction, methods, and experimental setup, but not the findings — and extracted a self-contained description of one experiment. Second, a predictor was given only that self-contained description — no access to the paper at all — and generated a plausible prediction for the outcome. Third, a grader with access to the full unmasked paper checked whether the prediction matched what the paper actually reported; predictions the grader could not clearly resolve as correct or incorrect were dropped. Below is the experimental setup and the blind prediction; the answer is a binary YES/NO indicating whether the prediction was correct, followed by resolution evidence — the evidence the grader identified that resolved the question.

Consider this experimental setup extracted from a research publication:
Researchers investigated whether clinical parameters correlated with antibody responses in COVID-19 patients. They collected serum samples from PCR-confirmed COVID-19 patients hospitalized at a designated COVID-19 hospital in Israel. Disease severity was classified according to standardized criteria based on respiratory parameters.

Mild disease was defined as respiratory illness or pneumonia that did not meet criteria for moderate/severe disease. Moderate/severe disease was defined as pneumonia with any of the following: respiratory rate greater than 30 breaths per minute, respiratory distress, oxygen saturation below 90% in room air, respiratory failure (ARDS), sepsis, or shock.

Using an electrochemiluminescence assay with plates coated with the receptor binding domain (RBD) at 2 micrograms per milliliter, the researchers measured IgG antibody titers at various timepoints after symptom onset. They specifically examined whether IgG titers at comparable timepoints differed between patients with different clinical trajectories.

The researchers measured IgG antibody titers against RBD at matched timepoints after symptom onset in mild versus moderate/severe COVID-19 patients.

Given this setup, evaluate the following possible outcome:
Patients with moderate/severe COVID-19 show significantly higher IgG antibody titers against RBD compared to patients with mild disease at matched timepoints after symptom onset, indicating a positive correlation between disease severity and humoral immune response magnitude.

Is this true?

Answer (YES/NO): NO